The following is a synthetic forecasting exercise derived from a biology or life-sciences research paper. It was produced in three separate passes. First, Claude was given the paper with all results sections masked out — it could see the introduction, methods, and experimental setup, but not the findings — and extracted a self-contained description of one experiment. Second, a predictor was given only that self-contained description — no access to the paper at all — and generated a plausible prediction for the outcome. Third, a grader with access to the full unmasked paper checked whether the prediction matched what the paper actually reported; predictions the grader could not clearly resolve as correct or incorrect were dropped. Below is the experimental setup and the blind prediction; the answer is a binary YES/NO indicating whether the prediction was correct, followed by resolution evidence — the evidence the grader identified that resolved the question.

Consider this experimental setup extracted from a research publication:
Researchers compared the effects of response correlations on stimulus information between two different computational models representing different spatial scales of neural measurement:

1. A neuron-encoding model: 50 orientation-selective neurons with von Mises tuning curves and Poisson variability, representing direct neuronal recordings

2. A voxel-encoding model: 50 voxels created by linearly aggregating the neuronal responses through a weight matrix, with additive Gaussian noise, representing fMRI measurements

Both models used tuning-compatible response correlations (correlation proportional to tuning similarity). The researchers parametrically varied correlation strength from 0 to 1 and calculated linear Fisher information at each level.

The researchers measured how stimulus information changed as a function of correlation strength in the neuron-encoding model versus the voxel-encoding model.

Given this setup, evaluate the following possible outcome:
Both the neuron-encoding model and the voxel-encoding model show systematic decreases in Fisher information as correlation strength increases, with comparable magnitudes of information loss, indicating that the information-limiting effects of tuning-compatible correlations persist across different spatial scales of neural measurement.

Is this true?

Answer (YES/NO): NO